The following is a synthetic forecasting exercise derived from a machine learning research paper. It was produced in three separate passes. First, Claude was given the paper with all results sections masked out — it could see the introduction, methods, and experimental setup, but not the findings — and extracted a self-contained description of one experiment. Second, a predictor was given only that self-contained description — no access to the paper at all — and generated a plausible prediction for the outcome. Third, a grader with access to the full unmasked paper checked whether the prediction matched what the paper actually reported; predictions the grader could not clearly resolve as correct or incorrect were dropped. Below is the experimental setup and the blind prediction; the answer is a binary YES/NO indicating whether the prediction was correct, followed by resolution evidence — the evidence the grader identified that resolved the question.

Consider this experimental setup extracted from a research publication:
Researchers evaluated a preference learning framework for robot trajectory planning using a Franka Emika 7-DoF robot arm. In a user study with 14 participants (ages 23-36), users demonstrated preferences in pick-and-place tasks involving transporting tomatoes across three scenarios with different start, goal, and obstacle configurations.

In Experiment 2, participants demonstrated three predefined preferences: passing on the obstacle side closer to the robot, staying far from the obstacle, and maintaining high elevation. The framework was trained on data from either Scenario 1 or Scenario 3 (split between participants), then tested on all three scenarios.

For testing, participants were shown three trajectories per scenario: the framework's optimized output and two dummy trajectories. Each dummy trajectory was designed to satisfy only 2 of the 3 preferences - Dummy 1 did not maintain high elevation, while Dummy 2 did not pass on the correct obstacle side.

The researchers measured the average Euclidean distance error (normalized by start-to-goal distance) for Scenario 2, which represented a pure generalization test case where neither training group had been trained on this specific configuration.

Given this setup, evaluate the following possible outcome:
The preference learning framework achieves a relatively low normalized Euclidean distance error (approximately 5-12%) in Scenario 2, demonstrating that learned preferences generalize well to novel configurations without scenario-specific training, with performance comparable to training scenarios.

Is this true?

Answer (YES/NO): NO